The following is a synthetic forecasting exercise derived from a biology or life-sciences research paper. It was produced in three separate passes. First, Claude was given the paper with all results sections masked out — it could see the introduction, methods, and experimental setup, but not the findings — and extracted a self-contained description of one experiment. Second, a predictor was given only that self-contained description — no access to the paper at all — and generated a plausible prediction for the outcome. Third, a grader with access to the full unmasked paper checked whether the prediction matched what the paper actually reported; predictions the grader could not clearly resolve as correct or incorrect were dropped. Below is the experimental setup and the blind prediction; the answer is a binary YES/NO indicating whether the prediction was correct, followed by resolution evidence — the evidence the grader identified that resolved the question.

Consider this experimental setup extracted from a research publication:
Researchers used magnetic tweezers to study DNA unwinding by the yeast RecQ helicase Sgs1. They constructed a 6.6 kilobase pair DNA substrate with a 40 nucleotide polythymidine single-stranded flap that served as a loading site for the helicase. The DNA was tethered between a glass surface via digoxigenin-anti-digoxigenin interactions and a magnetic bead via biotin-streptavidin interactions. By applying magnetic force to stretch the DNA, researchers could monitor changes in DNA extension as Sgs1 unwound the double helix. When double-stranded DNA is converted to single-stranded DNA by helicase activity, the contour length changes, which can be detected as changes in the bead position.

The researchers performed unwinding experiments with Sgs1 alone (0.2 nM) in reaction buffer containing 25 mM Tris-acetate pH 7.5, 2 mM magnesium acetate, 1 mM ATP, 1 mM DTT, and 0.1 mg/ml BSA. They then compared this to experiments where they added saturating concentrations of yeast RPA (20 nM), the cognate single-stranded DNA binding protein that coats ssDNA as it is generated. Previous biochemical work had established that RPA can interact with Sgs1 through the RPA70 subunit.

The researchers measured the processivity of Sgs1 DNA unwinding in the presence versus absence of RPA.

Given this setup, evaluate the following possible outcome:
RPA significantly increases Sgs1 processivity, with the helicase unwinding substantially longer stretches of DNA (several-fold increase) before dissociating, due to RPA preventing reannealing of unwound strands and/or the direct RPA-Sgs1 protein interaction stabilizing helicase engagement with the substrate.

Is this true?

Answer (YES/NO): YES